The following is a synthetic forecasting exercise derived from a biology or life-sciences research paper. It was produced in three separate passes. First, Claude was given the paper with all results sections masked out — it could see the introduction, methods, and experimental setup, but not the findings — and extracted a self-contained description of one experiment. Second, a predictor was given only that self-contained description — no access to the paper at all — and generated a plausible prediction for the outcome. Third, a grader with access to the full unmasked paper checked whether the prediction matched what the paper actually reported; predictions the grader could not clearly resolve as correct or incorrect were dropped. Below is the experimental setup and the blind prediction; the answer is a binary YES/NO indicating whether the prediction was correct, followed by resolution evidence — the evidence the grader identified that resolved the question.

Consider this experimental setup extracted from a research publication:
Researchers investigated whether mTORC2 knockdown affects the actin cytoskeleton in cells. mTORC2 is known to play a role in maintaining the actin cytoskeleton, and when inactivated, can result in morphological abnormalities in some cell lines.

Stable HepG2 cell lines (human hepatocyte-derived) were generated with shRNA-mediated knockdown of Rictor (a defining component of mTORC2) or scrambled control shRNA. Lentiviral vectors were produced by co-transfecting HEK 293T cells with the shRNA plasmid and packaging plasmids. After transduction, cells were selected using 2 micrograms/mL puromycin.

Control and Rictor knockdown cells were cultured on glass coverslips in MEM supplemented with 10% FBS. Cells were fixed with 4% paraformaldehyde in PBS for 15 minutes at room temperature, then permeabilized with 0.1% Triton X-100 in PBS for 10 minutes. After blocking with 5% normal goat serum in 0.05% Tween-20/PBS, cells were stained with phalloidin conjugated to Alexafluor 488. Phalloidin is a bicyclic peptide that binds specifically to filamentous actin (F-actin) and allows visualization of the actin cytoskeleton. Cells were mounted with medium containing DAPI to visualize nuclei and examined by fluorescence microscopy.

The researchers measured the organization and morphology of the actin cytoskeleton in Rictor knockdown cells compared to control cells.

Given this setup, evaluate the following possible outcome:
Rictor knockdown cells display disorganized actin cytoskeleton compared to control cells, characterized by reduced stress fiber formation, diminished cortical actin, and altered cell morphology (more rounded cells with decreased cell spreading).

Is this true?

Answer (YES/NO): NO